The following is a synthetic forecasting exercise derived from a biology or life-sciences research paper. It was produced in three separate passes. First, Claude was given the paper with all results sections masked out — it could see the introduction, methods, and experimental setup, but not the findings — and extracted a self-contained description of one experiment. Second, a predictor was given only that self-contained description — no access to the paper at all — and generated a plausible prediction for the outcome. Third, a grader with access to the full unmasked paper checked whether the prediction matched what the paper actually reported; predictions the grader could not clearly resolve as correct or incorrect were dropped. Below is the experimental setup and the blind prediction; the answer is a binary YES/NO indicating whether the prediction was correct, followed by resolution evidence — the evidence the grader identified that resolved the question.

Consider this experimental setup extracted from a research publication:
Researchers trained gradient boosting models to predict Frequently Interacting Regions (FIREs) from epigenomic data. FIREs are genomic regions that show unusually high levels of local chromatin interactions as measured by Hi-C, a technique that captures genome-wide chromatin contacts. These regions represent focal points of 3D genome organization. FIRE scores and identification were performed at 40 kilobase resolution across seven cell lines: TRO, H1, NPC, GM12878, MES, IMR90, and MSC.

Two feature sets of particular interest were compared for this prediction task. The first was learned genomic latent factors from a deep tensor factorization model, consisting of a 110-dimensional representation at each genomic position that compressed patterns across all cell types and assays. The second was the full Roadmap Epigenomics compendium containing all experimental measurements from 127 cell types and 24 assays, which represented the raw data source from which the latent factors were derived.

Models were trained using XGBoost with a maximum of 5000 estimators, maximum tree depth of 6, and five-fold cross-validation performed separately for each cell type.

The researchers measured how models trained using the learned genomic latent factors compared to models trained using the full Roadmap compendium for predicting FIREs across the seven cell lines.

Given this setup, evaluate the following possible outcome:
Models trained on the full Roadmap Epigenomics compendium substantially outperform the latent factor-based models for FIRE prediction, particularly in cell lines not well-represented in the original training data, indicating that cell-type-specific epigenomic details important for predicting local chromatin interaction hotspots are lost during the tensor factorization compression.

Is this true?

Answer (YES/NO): NO